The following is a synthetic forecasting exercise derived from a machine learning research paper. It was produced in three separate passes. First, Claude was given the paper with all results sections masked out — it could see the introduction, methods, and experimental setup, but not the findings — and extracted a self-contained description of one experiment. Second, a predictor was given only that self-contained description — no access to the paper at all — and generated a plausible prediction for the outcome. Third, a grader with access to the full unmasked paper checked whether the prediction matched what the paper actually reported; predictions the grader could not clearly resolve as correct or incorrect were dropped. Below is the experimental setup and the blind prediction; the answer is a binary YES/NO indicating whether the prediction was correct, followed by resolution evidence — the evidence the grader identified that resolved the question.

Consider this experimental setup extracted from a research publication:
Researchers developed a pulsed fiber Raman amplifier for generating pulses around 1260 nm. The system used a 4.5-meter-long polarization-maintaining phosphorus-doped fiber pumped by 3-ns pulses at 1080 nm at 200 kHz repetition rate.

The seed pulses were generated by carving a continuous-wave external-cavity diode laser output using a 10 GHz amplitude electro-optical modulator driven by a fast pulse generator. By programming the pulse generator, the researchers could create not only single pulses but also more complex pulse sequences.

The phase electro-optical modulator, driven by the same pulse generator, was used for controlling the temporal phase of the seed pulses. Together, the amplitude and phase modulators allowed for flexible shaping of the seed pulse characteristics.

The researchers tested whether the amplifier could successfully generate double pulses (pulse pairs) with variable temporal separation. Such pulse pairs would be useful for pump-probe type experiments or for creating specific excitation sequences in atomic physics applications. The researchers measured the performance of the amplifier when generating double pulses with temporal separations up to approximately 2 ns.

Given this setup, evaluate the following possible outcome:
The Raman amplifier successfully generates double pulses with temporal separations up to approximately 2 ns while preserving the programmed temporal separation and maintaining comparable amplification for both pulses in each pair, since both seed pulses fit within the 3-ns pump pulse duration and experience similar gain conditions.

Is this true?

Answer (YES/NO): NO